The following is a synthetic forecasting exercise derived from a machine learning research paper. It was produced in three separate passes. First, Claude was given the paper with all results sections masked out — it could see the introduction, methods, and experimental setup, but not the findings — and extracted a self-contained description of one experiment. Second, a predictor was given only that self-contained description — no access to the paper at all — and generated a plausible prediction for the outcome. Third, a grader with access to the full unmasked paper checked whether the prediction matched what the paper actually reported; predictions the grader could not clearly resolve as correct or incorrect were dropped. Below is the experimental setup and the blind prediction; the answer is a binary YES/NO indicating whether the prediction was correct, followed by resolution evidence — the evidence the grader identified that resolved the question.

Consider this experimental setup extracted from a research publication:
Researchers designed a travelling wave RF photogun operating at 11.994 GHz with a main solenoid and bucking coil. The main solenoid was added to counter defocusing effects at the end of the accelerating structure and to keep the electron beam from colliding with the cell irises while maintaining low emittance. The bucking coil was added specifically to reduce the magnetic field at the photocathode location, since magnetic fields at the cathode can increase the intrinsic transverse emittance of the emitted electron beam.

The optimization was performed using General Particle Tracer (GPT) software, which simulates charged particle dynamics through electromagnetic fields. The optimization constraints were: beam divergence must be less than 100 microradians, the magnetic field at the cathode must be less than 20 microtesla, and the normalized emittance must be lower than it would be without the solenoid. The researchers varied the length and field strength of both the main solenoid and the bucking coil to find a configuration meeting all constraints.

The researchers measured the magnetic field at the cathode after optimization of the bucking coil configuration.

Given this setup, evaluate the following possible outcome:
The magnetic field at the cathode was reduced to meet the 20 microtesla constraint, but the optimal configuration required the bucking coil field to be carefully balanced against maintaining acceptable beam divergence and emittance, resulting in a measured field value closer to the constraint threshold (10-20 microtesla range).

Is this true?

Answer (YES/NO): NO